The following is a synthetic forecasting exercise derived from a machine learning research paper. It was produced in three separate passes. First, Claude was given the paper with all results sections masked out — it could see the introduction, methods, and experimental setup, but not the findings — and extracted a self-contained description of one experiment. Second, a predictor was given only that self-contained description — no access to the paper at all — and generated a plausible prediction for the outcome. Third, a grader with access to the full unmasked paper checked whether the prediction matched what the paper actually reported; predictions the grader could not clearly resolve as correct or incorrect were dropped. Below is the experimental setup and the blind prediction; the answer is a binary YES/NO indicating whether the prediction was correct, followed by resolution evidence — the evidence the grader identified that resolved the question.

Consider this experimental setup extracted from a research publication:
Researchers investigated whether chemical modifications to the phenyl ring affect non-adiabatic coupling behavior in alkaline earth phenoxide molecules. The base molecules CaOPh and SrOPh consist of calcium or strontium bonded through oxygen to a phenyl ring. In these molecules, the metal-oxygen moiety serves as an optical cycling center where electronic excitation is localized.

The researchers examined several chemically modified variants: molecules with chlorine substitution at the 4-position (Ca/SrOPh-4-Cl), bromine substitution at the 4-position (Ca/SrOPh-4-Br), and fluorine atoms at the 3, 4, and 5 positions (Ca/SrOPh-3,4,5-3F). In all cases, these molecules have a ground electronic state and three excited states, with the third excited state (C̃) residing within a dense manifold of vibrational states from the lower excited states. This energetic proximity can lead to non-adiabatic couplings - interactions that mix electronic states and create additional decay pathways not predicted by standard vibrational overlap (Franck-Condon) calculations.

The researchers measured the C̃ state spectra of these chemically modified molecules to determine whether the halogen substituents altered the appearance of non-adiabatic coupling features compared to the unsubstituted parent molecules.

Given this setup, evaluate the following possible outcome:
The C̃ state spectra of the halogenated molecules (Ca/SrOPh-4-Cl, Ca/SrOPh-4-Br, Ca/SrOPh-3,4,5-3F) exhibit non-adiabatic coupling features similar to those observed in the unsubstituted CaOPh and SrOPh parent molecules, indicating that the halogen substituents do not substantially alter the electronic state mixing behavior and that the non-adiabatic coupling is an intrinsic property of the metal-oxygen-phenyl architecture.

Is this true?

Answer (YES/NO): YES